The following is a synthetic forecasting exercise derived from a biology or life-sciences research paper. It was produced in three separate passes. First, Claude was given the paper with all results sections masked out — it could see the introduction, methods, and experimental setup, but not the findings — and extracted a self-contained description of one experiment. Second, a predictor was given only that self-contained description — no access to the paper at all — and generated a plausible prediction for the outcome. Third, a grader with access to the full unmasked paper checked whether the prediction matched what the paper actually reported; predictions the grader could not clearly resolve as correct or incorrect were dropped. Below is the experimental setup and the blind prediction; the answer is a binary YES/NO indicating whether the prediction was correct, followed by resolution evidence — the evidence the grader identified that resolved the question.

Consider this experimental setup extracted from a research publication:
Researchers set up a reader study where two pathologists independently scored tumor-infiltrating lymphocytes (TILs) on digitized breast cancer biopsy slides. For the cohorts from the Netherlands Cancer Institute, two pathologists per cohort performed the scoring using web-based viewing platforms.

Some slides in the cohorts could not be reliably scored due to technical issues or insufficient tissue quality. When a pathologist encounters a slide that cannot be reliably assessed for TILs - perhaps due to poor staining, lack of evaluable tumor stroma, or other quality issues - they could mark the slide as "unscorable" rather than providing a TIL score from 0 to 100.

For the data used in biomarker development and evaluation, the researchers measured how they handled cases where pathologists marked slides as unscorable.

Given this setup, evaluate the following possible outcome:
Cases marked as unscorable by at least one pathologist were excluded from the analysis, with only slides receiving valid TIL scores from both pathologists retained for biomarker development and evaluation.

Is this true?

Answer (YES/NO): YES